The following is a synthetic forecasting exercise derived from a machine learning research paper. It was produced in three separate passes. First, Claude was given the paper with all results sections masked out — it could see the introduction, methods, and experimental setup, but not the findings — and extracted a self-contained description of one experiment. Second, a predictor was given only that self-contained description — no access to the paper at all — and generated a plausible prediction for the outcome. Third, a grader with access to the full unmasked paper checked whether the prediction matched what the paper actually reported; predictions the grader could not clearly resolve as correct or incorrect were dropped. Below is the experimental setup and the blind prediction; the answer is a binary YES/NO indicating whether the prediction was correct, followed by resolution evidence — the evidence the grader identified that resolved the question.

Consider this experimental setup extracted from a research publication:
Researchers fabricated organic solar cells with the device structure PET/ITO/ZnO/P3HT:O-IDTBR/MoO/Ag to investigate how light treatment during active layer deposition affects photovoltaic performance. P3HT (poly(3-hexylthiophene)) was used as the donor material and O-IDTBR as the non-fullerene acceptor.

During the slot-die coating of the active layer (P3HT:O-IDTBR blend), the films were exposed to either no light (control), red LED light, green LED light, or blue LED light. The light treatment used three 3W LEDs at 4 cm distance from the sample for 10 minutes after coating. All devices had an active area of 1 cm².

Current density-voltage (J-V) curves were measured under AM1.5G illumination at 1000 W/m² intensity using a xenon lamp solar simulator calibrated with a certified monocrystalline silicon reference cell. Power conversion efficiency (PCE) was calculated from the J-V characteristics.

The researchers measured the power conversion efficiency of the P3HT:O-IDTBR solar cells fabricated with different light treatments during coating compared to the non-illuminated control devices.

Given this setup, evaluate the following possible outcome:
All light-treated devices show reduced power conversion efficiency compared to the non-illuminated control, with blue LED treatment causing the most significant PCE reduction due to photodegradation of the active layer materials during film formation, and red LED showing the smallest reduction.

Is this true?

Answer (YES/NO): NO